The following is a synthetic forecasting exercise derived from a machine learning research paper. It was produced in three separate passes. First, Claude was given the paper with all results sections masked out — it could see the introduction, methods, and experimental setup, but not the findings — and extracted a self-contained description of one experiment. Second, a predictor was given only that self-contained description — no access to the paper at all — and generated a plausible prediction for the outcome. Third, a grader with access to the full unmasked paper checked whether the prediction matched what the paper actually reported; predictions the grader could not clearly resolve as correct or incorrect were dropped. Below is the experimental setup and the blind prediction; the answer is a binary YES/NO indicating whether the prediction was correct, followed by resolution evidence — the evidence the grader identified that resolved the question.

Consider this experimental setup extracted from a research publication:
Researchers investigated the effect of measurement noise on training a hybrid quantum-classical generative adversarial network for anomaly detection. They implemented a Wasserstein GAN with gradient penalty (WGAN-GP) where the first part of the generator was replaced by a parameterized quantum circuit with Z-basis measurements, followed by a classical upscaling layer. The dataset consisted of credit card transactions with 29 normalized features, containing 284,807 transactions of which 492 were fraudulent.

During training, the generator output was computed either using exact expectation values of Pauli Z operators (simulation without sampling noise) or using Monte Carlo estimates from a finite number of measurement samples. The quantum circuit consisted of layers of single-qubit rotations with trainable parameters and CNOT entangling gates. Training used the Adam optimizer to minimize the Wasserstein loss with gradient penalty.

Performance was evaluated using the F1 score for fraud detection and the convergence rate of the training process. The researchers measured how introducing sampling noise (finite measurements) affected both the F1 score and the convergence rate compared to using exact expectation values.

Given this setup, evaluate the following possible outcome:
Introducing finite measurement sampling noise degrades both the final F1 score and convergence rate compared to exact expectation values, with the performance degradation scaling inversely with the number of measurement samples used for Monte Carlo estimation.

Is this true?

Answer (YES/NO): NO